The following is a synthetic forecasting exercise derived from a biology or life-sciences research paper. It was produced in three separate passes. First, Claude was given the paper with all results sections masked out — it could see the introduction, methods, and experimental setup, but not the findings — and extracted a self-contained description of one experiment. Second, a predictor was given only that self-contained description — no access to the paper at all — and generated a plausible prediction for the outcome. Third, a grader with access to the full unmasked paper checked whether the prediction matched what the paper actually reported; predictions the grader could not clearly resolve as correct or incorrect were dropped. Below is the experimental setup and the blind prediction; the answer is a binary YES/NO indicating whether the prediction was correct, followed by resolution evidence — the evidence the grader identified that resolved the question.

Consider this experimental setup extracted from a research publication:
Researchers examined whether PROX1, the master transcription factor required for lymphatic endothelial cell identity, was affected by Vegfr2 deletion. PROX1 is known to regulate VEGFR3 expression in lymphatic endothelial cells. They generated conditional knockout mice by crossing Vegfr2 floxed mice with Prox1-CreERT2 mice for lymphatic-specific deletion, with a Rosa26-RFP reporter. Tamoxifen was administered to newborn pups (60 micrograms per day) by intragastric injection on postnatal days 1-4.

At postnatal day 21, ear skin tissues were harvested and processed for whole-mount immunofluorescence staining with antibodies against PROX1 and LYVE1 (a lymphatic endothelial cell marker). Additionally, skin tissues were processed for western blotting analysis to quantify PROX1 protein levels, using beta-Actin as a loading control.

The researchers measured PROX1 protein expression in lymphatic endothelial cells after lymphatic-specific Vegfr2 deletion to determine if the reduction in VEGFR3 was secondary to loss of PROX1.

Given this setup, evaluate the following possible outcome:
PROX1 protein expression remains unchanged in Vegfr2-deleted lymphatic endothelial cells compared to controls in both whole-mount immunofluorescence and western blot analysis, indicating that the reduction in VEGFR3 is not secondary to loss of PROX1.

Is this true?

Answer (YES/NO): YES